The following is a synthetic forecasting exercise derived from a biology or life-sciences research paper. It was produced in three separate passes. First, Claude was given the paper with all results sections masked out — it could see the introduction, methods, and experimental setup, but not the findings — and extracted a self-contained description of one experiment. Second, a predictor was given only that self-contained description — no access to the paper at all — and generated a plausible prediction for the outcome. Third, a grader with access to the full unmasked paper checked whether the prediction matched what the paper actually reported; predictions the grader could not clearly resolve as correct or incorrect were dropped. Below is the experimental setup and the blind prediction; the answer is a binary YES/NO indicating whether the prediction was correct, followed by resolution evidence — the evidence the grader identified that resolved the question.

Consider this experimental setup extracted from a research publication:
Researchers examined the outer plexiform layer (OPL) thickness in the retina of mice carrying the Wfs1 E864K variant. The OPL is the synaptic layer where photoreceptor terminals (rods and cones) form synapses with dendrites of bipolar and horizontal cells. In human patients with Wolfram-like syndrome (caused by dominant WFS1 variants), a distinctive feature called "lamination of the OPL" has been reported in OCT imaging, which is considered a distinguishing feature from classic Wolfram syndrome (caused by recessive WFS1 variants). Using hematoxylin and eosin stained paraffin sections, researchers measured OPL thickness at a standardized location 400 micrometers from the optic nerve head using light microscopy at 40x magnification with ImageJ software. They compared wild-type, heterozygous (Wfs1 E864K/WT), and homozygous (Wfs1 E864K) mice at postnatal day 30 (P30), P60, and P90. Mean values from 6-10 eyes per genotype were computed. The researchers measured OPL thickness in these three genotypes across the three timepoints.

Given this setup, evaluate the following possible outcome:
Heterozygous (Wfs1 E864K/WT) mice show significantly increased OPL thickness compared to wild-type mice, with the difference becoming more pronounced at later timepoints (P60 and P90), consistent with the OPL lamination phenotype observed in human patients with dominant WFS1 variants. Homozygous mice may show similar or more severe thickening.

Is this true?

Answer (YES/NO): NO